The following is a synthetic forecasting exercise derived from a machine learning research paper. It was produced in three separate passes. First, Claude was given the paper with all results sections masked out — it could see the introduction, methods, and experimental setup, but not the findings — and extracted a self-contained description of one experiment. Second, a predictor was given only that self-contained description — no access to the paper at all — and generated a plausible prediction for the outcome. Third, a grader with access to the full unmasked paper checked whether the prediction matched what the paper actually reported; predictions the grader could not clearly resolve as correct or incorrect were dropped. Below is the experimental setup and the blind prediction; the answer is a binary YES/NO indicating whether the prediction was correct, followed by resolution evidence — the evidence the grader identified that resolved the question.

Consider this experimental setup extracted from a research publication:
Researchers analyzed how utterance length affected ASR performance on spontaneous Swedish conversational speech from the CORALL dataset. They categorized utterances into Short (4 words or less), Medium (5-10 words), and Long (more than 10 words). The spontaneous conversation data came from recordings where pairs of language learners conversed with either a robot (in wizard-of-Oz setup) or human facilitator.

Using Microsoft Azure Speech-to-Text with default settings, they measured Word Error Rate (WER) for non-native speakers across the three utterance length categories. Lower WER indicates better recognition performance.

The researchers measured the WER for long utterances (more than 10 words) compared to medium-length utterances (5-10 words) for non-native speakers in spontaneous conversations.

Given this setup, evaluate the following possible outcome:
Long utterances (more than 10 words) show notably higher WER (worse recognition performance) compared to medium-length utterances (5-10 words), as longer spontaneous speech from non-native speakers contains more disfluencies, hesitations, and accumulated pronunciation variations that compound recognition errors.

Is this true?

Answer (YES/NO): YES